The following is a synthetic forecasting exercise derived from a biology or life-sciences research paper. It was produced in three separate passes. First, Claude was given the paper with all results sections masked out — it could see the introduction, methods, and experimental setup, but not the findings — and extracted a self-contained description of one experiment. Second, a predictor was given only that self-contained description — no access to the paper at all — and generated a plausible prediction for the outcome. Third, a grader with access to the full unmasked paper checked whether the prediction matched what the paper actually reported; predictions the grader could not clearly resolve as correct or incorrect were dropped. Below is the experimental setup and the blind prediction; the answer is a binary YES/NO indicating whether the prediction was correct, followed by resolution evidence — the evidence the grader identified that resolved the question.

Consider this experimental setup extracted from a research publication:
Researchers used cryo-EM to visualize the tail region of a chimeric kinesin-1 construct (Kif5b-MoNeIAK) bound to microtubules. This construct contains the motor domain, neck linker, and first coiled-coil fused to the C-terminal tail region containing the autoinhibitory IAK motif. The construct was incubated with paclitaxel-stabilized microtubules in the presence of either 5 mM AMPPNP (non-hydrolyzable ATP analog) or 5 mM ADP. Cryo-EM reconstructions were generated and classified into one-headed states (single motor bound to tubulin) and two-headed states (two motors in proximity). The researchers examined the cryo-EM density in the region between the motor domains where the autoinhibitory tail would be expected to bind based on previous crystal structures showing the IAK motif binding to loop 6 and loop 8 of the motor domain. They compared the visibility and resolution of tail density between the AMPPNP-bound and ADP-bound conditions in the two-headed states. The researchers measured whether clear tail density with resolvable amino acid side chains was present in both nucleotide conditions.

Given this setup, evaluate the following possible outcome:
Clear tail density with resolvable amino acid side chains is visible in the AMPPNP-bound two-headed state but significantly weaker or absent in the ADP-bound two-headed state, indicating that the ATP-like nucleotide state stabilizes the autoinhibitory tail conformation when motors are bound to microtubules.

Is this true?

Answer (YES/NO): NO